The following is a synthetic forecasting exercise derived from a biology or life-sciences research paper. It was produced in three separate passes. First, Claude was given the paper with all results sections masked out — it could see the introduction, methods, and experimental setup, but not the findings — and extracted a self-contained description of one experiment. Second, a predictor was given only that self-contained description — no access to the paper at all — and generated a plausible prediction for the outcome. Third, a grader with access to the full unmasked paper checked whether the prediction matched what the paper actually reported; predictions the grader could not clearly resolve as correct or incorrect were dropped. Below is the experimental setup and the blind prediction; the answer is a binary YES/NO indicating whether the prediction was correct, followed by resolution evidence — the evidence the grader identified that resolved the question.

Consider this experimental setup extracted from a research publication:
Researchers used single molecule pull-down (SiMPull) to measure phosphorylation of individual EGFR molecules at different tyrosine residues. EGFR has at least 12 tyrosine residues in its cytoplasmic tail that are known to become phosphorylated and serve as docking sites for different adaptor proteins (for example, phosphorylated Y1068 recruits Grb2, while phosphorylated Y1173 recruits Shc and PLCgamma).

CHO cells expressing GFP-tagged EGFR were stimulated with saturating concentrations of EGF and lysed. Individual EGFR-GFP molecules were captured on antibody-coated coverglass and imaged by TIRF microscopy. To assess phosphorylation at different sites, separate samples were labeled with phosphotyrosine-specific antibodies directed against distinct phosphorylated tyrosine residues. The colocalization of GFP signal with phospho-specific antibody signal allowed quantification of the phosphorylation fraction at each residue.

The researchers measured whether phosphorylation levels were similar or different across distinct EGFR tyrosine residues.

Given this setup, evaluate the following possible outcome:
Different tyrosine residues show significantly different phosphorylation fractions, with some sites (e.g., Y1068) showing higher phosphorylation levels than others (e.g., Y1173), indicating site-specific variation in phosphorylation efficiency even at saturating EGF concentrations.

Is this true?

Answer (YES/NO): NO